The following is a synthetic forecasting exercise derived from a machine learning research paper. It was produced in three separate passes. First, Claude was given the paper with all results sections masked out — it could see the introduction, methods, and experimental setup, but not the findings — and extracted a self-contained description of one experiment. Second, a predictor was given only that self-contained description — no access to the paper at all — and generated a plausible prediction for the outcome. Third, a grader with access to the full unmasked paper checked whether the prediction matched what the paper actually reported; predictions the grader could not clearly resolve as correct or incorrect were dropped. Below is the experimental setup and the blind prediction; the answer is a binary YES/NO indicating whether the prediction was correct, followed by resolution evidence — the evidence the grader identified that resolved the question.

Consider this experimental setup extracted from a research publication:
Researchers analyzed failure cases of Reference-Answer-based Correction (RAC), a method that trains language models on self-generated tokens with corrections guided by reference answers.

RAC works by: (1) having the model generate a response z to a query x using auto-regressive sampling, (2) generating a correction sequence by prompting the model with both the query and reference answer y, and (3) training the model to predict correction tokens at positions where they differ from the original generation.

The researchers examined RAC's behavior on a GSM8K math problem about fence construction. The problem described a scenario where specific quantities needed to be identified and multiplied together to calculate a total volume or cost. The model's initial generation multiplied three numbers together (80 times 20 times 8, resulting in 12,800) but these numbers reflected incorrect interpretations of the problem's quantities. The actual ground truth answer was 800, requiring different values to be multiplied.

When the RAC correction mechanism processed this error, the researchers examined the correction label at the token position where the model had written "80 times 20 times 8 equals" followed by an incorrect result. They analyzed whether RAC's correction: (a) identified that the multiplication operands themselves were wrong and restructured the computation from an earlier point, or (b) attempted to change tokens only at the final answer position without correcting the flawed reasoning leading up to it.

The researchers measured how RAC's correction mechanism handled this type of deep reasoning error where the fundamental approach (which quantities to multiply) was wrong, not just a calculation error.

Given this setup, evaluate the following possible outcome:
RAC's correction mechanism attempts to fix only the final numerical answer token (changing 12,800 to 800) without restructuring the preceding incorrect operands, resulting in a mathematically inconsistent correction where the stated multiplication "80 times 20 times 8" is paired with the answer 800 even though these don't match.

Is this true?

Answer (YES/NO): YES